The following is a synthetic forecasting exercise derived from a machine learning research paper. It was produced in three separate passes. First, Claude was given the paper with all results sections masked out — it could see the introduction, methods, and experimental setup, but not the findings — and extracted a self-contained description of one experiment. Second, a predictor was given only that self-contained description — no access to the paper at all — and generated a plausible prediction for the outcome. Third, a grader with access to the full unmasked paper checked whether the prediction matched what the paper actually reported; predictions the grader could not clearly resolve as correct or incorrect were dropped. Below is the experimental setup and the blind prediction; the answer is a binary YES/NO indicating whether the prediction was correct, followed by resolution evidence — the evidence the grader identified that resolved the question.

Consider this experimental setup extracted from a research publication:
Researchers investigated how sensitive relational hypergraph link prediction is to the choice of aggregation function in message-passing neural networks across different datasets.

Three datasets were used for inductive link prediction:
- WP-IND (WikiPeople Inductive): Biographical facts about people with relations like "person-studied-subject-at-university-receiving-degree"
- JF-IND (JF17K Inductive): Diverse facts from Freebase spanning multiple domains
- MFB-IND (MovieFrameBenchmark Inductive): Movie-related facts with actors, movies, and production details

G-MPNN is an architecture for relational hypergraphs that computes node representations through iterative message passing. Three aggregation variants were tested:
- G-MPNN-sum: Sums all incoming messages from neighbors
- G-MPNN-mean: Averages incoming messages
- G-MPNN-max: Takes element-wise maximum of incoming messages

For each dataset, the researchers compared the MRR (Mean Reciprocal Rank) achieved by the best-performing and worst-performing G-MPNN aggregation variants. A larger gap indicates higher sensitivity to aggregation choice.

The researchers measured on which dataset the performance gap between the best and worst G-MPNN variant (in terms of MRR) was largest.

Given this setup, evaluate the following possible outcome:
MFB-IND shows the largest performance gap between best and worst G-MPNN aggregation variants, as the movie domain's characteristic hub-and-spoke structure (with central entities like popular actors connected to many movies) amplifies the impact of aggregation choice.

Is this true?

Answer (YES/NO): YES